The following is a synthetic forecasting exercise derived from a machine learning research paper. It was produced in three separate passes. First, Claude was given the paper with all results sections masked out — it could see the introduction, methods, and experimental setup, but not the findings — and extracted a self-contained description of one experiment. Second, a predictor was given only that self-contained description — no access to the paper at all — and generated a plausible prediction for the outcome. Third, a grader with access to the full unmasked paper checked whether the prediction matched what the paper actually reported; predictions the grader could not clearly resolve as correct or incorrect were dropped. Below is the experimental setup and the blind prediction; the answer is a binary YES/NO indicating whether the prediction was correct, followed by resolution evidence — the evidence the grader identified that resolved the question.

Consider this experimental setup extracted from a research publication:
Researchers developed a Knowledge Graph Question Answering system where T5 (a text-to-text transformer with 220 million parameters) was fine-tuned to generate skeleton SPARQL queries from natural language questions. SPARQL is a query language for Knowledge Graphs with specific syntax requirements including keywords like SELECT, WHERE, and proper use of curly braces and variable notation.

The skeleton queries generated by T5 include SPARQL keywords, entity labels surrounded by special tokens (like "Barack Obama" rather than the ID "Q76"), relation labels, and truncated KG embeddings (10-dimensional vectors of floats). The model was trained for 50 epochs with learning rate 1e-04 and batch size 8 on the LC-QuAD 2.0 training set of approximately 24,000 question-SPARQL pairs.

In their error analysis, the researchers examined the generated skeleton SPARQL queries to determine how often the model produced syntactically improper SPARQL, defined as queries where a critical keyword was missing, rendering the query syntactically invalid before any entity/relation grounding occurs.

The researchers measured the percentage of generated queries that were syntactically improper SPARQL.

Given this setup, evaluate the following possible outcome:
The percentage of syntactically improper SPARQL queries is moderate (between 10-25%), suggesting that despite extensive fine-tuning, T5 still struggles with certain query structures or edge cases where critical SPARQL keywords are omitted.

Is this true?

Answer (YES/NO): NO